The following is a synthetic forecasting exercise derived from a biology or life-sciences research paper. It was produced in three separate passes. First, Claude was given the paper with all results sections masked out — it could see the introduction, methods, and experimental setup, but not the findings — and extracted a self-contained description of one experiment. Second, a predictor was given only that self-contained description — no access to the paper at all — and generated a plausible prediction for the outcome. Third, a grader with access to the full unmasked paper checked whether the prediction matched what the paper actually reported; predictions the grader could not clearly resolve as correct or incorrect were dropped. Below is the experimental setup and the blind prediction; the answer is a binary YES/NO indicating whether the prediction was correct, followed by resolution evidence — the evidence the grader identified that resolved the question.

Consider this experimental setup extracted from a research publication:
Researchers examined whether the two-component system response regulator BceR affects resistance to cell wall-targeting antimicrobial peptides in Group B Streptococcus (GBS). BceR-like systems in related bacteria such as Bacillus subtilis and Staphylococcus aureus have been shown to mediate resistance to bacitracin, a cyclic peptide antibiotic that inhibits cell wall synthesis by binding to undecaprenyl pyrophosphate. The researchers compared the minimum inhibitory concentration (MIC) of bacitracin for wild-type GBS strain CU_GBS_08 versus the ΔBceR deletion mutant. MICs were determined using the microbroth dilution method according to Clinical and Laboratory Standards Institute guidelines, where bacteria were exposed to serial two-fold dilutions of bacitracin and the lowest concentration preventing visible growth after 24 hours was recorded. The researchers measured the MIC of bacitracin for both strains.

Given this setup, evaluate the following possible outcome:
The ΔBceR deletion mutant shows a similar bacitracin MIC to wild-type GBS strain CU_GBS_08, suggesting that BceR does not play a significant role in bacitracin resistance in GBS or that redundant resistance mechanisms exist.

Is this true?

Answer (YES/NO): NO